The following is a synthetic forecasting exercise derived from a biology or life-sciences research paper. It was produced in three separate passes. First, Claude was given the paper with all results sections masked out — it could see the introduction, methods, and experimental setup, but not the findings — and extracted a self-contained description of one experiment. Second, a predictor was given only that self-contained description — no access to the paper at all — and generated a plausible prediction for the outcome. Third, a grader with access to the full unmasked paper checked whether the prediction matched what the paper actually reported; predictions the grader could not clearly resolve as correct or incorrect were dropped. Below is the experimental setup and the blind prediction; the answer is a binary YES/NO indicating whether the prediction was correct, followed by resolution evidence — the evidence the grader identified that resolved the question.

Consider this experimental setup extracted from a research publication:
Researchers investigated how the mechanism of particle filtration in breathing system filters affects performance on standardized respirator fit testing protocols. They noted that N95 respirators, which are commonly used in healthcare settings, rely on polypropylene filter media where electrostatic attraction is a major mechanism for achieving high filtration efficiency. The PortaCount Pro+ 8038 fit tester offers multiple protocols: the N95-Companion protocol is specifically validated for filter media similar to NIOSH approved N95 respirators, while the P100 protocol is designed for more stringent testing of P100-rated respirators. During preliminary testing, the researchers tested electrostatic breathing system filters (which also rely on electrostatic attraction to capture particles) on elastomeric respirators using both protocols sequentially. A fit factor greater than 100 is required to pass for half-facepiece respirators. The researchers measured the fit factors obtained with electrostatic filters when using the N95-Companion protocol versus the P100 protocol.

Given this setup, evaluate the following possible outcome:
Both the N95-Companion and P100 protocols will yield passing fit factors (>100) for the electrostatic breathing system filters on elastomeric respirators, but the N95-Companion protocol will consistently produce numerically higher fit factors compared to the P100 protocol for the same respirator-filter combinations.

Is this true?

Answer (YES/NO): NO